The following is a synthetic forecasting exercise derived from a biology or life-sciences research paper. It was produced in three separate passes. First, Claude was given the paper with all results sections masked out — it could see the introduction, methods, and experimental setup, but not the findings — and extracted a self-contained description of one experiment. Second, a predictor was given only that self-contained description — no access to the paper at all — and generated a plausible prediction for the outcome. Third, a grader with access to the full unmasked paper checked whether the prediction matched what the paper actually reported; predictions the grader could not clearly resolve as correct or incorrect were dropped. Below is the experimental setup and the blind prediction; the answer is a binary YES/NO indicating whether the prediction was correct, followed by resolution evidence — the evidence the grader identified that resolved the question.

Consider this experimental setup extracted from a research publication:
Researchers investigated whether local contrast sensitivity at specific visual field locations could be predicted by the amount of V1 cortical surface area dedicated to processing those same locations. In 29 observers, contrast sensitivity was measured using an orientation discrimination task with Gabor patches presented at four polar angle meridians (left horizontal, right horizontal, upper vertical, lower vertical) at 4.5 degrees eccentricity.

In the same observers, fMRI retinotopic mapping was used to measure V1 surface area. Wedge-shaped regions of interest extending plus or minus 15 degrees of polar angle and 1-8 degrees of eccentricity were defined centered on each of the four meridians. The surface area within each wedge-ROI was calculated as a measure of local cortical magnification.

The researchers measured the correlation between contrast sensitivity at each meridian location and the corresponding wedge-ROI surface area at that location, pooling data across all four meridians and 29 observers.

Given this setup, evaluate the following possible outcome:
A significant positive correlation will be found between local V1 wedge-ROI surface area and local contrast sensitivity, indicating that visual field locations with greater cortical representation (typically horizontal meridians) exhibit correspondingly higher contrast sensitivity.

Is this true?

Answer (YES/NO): YES